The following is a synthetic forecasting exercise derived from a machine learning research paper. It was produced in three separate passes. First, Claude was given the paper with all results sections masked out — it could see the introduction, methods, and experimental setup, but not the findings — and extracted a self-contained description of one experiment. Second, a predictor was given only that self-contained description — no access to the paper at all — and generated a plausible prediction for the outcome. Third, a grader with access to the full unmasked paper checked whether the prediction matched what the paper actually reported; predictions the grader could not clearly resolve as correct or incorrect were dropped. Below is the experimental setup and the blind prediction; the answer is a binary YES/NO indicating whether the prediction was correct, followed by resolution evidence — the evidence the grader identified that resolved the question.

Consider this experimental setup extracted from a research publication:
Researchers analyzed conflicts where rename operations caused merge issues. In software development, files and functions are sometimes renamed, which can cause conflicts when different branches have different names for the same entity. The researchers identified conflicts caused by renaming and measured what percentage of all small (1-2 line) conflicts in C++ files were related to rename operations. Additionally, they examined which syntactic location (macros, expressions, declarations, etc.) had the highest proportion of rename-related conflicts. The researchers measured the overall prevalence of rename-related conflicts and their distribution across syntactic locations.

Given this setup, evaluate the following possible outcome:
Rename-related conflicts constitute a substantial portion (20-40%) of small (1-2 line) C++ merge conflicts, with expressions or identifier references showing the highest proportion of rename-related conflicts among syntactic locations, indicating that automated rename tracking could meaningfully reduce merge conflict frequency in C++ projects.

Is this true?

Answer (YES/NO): NO